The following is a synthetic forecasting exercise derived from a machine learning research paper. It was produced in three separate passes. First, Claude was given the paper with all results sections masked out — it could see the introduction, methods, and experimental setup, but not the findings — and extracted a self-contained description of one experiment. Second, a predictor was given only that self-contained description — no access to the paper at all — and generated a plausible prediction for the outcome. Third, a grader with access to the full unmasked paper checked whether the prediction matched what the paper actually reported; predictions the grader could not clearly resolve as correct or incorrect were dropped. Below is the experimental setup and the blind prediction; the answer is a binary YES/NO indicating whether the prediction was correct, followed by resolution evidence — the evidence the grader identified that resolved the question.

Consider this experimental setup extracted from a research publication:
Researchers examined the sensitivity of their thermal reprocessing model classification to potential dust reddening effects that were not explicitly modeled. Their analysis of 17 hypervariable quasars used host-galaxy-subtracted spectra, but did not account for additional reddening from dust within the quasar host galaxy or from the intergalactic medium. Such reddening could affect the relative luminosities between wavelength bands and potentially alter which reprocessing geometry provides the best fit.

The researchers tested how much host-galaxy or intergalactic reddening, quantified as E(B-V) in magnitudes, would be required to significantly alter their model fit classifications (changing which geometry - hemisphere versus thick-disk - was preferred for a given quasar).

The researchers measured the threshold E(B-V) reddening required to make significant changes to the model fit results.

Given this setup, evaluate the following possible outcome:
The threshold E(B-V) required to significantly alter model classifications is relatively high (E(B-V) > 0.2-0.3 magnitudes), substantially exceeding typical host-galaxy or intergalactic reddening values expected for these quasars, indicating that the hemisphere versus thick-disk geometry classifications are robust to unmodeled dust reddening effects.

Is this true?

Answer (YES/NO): NO